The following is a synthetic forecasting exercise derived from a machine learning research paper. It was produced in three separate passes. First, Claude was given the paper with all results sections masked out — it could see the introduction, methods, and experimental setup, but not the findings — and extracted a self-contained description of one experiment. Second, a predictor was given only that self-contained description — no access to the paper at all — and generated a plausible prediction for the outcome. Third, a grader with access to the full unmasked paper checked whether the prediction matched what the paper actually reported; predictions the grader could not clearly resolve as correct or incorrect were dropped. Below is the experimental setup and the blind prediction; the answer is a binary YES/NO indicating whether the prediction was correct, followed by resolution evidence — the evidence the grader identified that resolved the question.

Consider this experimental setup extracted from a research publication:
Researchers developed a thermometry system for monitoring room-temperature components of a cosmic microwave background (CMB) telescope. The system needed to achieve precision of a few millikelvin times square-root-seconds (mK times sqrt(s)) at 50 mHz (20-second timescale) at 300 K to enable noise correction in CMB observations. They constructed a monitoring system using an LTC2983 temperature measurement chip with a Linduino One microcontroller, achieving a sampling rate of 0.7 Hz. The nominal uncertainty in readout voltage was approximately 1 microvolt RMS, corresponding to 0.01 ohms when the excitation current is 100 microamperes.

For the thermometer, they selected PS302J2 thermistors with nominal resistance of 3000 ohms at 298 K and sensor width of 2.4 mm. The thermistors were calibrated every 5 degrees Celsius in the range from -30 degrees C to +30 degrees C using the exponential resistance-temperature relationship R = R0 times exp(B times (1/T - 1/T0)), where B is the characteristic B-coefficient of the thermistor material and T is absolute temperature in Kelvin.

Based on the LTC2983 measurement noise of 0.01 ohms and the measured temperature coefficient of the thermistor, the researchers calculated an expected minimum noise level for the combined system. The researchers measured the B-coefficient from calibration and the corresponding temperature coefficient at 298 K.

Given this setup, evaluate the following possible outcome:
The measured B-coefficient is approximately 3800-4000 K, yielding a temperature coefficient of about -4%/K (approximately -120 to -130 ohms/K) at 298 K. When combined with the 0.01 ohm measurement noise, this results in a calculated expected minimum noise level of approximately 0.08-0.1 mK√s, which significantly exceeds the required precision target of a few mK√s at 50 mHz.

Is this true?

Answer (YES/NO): NO